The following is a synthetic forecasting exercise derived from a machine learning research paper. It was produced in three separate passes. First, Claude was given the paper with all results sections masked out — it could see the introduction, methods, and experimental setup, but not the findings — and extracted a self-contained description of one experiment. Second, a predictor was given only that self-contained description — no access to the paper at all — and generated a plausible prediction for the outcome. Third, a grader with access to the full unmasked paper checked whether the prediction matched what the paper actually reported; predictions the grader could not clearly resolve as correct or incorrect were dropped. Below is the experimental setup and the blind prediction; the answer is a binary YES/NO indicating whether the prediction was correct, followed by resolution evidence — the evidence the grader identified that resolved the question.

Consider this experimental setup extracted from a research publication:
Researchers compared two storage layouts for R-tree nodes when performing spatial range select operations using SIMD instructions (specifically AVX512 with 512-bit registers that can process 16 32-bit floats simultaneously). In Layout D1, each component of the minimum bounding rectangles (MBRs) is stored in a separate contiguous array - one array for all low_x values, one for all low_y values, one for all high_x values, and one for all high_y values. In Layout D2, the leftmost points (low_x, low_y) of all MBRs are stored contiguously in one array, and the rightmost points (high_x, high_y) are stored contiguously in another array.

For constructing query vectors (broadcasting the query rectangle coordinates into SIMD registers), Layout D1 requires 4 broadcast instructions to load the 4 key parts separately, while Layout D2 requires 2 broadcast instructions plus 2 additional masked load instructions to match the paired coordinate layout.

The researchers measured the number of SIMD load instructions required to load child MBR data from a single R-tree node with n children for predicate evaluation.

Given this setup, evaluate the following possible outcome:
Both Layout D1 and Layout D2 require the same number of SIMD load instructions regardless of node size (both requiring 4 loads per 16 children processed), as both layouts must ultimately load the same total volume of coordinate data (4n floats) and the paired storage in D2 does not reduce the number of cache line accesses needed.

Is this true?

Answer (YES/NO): NO